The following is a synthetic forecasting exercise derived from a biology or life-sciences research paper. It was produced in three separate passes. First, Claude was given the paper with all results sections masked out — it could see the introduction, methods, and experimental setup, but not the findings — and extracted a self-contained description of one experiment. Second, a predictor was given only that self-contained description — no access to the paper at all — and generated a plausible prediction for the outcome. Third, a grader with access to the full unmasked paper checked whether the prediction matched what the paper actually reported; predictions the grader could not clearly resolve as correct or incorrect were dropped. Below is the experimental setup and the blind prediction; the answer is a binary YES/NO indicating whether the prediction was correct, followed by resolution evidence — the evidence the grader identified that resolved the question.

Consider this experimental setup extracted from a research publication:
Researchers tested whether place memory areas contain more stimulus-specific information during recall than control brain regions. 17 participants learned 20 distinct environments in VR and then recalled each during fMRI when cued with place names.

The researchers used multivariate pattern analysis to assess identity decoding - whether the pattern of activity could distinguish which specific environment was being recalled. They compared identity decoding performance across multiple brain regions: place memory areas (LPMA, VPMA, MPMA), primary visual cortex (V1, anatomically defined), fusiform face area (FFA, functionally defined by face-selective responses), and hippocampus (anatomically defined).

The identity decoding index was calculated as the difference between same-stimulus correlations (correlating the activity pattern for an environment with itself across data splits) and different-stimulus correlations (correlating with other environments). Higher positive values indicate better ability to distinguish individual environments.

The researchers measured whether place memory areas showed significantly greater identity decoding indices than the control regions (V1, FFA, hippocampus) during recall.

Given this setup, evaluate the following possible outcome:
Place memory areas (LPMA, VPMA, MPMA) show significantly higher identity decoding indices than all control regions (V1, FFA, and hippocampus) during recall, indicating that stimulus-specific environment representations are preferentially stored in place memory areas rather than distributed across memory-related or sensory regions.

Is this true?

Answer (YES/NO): NO